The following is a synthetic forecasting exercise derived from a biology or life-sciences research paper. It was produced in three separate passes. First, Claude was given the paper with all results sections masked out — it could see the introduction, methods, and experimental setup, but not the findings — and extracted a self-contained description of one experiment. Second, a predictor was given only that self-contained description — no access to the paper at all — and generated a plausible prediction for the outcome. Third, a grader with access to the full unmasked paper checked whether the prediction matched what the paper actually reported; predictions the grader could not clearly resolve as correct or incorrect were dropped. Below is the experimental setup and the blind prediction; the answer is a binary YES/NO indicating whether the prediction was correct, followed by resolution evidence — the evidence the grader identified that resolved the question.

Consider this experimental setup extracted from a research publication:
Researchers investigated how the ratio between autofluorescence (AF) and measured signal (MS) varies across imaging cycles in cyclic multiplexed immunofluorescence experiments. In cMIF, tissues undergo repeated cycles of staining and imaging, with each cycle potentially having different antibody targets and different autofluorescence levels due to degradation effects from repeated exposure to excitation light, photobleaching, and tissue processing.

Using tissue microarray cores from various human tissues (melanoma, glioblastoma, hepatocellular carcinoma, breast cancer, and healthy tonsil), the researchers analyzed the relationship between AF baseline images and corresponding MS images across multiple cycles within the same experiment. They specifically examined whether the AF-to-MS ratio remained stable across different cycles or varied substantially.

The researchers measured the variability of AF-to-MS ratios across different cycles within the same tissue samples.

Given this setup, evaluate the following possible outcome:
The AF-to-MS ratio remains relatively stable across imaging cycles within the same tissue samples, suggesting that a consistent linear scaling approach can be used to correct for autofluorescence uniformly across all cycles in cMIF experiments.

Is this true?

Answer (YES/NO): NO